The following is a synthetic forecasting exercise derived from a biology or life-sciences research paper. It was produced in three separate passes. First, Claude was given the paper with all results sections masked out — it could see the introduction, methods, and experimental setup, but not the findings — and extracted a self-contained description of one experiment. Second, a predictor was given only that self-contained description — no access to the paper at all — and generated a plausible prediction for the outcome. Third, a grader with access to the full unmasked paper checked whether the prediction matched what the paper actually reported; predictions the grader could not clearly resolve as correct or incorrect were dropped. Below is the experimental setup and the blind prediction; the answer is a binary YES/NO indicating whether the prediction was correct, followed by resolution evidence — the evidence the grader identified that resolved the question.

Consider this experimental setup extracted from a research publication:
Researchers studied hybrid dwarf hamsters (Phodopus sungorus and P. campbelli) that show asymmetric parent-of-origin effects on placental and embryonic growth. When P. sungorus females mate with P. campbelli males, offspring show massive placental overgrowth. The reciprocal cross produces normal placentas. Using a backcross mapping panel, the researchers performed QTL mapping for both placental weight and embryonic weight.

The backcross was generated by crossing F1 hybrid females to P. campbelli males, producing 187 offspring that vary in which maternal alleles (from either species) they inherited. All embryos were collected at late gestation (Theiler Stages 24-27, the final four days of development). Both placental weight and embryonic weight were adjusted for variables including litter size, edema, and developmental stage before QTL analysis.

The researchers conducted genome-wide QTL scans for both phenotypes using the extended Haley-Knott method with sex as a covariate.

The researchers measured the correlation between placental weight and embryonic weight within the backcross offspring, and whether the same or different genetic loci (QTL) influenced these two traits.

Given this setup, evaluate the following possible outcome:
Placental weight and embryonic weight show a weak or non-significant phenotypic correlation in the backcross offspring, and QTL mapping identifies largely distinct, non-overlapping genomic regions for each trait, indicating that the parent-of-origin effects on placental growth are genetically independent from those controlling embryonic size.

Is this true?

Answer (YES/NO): NO